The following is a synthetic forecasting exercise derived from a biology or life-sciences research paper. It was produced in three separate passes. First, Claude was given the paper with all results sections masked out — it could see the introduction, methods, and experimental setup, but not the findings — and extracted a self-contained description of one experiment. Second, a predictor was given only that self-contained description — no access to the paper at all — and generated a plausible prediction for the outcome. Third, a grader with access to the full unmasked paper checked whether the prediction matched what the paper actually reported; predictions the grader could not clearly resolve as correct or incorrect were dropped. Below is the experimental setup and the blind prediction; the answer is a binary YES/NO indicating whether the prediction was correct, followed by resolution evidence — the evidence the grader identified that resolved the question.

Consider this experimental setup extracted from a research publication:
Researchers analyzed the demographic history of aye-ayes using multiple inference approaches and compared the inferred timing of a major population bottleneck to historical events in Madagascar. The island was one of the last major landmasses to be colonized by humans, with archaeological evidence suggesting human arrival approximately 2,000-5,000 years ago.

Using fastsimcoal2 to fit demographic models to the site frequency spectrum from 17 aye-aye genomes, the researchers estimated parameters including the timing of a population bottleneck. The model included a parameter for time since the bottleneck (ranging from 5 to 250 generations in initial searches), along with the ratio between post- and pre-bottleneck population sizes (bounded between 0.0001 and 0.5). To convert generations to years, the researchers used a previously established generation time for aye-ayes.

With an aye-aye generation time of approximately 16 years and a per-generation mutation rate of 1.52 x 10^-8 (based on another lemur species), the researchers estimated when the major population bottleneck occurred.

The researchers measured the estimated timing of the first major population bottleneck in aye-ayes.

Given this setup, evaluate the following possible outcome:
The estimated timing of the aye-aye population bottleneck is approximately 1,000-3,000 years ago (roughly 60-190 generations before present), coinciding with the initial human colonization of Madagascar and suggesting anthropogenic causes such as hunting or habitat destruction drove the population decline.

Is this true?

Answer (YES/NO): NO